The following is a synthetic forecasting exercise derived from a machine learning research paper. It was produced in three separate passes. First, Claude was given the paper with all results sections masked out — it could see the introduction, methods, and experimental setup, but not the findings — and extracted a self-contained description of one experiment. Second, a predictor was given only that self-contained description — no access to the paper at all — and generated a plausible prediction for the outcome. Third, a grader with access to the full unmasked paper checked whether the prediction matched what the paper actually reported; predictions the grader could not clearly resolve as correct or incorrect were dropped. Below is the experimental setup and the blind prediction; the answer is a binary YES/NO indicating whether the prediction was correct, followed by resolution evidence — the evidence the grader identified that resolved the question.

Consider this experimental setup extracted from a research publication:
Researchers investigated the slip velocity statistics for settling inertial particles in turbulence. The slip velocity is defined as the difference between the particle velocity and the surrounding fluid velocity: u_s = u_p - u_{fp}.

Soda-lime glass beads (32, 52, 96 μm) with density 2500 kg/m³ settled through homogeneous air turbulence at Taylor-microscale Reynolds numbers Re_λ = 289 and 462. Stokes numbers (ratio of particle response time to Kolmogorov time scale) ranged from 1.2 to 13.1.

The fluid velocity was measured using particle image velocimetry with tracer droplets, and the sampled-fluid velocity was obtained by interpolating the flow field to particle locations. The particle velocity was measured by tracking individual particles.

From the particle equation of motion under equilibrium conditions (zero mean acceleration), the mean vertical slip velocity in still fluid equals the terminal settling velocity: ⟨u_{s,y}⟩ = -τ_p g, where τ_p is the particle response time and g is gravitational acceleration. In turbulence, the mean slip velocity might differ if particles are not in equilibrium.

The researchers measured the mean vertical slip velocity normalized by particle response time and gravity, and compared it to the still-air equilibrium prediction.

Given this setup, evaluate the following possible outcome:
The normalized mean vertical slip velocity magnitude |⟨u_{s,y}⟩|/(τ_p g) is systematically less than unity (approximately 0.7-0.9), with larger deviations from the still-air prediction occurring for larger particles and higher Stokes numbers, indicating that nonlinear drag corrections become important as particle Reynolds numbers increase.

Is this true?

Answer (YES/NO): NO